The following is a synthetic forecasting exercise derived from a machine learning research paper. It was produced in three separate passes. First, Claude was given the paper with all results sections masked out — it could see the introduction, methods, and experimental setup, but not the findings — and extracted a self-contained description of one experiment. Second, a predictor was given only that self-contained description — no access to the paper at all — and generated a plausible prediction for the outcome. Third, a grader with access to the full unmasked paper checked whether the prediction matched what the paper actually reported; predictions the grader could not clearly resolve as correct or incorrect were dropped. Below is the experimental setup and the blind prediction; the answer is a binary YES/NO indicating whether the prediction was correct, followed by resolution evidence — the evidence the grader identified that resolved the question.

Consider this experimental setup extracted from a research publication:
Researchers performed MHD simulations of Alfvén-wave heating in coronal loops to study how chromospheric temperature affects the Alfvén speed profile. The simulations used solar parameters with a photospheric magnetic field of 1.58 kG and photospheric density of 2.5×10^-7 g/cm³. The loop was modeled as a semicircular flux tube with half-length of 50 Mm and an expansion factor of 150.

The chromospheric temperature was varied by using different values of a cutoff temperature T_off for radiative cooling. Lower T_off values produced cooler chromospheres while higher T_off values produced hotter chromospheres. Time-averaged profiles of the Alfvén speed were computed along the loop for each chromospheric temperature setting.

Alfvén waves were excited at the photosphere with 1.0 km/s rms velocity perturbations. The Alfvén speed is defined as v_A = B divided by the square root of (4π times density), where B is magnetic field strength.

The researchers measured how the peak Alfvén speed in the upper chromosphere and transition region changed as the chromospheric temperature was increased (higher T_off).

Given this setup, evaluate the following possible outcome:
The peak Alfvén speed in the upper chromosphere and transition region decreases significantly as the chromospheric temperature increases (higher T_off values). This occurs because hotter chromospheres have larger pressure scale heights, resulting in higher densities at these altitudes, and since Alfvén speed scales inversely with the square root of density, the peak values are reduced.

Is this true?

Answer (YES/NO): YES